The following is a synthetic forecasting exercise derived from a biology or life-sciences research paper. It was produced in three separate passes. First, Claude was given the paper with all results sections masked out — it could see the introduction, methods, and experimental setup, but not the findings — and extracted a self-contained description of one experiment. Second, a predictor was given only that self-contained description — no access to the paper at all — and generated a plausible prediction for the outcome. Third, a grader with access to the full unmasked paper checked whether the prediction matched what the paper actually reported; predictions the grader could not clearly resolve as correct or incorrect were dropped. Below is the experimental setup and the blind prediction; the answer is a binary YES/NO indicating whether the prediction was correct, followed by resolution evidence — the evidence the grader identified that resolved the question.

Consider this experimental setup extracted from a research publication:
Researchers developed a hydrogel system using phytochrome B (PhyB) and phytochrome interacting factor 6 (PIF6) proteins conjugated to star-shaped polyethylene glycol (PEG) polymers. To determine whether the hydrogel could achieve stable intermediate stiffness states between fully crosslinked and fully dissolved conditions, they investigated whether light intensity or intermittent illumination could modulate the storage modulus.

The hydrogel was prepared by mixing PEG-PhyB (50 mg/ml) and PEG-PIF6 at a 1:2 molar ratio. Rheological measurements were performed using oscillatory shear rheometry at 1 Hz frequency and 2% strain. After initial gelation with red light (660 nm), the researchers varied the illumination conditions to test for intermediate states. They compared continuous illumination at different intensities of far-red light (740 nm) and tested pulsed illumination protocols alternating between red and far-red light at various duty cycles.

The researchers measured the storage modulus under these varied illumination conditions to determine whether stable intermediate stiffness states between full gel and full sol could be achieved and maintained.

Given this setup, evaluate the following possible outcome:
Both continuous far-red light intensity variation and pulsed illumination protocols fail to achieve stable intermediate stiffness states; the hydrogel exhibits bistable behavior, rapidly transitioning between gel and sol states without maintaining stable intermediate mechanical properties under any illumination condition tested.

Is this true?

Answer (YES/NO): NO